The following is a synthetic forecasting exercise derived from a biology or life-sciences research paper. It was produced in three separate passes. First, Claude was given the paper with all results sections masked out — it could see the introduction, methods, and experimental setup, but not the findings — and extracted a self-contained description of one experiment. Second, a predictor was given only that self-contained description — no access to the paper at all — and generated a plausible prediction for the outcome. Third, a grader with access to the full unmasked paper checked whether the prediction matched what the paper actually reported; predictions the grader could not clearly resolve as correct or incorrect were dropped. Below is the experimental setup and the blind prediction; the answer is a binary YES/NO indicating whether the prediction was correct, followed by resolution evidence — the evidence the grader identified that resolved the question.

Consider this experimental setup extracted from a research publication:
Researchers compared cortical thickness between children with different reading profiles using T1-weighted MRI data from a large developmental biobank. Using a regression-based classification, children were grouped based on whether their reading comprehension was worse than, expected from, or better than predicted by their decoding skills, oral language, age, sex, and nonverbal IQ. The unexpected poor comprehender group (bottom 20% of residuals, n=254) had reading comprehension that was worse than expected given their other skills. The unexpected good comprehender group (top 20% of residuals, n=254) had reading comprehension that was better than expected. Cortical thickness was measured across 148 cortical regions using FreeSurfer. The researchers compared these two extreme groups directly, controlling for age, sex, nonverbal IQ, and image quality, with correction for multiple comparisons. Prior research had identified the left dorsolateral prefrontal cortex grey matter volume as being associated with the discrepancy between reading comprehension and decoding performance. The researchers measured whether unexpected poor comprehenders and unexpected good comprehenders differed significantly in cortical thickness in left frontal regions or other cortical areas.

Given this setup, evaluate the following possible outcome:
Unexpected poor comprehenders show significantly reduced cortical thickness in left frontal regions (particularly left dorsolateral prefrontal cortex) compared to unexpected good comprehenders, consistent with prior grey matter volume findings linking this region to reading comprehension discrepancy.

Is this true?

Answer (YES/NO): NO